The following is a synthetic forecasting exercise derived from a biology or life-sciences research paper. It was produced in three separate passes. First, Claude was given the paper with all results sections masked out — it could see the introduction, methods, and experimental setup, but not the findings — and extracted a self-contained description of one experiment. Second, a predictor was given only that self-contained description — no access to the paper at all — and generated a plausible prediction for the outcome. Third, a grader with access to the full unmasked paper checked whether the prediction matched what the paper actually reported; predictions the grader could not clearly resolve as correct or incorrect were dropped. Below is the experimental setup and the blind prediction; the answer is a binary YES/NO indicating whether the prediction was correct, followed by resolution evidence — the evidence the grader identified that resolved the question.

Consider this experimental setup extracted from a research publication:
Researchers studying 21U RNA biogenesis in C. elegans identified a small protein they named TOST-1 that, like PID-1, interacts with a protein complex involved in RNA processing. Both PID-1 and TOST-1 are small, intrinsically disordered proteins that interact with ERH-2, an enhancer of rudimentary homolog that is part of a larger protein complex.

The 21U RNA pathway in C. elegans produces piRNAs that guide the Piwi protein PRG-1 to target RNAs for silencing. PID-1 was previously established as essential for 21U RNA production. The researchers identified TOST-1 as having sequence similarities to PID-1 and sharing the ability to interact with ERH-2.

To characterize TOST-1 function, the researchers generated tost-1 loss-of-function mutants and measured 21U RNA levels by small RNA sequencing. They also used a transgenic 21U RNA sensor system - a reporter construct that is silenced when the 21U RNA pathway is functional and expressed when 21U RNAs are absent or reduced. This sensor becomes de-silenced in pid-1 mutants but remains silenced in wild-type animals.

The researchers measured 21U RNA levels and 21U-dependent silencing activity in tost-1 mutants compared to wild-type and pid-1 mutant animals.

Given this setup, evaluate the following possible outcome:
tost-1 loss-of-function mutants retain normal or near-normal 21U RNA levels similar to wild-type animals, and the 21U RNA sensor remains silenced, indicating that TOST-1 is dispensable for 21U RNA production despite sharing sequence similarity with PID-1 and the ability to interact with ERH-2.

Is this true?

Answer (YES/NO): NO